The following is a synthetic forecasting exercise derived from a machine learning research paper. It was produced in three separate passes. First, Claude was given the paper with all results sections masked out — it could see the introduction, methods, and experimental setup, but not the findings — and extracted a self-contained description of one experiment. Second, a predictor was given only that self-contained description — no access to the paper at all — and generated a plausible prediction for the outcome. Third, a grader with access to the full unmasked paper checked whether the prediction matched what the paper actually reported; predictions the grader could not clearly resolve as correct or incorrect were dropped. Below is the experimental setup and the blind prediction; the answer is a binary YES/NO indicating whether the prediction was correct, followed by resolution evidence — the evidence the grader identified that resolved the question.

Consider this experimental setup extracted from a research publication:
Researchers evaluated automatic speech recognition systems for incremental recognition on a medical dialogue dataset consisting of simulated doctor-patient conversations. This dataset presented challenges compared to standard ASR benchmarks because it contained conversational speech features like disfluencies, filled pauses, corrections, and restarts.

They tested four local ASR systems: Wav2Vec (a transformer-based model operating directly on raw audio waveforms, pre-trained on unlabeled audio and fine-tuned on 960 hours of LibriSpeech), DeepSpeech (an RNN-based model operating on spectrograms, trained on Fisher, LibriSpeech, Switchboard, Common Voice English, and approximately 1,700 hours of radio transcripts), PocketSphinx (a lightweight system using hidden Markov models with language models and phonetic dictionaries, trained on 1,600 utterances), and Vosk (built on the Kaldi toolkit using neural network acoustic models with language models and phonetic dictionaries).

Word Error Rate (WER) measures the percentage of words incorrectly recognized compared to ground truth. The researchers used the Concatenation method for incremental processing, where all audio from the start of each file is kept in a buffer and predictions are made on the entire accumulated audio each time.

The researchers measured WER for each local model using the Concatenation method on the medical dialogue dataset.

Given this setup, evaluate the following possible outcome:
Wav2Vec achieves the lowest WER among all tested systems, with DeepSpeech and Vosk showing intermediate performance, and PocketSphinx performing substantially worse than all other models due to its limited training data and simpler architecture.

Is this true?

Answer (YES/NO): NO